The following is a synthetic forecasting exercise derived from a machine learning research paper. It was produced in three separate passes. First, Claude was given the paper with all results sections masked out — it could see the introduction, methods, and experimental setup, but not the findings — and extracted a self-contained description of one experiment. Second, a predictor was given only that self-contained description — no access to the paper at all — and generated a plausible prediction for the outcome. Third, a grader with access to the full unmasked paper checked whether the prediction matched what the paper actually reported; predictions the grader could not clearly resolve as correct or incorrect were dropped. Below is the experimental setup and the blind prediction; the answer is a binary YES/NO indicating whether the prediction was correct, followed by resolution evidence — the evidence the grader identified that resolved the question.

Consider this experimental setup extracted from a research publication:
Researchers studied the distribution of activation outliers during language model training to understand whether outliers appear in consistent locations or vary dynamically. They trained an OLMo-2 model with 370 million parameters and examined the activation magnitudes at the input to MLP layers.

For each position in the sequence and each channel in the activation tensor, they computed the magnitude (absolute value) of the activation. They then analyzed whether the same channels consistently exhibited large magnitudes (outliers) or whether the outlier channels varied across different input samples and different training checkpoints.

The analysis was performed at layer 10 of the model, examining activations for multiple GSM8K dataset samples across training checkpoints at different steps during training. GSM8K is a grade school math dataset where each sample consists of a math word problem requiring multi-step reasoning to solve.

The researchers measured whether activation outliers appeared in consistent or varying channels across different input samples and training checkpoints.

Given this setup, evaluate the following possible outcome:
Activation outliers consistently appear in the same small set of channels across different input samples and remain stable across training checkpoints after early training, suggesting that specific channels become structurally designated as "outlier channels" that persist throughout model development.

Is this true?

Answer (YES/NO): YES